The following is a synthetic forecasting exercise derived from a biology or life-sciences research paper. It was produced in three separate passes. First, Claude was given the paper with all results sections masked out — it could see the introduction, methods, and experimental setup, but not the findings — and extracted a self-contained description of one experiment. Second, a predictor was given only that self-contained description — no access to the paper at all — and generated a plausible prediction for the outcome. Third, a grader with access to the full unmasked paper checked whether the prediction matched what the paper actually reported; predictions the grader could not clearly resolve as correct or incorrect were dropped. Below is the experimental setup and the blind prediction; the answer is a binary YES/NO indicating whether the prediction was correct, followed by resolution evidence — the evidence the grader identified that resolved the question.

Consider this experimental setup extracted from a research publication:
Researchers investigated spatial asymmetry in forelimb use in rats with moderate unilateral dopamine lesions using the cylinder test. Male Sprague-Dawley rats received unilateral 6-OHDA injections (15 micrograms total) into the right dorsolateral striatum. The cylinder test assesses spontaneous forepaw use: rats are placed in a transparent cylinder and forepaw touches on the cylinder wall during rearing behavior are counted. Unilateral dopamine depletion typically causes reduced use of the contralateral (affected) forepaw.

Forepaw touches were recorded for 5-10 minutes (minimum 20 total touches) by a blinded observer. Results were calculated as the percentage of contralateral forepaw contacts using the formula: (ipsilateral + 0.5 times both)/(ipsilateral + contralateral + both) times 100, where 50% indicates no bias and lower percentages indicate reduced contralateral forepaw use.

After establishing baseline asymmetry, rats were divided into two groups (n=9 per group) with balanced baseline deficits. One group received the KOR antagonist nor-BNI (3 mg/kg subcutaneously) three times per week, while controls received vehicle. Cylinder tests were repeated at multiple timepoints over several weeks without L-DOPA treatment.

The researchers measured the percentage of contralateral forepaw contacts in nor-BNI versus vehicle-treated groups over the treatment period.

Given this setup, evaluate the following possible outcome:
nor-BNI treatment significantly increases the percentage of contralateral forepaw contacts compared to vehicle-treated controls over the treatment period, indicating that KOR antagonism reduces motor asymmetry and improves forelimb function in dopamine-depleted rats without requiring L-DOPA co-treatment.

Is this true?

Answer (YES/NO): NO